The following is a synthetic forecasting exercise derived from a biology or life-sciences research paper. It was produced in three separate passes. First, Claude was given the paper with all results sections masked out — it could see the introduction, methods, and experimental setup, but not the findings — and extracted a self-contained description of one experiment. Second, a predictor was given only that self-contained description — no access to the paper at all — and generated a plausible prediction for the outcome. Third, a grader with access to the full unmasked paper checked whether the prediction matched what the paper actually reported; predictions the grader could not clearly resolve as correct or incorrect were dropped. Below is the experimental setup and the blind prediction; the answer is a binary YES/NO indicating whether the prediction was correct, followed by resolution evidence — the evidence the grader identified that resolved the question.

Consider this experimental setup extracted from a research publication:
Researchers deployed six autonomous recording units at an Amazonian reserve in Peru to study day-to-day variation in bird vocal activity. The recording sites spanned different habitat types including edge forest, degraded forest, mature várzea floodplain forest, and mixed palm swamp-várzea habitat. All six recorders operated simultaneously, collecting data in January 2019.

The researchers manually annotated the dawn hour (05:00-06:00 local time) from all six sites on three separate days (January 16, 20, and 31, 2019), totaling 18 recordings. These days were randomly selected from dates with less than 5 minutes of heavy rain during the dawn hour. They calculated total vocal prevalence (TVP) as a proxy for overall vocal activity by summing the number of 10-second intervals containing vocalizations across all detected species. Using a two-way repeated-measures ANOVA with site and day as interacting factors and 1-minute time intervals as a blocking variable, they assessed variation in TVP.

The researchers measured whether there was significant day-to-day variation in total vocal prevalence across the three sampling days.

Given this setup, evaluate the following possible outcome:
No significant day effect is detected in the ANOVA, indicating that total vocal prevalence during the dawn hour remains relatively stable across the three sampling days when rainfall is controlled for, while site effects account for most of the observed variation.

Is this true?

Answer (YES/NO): NO